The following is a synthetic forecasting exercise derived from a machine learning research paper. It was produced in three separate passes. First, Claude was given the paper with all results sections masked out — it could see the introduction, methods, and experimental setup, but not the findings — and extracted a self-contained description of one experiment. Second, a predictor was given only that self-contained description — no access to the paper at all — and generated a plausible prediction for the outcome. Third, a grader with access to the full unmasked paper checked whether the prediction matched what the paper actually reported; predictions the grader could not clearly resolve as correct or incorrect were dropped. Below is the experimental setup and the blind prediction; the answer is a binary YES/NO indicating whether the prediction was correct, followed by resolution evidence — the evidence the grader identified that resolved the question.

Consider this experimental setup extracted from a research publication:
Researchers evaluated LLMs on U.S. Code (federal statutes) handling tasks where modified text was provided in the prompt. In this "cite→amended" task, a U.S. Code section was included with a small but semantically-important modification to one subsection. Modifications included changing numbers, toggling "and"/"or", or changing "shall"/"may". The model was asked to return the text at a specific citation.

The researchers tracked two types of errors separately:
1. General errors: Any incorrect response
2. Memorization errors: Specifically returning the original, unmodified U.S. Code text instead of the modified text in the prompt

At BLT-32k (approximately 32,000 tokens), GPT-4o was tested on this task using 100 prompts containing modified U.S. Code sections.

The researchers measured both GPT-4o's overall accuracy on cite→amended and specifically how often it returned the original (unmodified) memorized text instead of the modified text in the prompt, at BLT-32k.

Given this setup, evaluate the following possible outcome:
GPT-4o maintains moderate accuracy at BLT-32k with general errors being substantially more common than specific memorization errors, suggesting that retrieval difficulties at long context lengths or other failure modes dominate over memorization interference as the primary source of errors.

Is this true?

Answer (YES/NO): YES